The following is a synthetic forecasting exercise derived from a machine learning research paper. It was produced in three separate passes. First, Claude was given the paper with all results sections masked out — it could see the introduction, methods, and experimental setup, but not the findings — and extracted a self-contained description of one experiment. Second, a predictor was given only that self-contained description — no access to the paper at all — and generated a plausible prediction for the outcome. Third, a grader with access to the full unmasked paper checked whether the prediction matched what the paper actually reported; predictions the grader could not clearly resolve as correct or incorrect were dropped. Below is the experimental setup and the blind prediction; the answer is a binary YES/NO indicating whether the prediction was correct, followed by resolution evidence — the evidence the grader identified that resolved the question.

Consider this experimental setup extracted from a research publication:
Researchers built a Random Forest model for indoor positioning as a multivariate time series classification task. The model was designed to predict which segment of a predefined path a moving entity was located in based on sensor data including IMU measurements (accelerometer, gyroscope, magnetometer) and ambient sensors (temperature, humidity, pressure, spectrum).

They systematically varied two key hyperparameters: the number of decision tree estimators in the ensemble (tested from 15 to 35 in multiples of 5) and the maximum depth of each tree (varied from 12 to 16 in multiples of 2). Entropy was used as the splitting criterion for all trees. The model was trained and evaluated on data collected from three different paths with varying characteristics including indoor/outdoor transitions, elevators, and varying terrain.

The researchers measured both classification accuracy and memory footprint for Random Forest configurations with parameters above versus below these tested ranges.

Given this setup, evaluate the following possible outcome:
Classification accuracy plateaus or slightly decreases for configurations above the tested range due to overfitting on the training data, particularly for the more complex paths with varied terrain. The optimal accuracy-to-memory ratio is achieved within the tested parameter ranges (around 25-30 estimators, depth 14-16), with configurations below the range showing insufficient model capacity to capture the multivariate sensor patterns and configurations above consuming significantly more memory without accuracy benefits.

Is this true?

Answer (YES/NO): NO